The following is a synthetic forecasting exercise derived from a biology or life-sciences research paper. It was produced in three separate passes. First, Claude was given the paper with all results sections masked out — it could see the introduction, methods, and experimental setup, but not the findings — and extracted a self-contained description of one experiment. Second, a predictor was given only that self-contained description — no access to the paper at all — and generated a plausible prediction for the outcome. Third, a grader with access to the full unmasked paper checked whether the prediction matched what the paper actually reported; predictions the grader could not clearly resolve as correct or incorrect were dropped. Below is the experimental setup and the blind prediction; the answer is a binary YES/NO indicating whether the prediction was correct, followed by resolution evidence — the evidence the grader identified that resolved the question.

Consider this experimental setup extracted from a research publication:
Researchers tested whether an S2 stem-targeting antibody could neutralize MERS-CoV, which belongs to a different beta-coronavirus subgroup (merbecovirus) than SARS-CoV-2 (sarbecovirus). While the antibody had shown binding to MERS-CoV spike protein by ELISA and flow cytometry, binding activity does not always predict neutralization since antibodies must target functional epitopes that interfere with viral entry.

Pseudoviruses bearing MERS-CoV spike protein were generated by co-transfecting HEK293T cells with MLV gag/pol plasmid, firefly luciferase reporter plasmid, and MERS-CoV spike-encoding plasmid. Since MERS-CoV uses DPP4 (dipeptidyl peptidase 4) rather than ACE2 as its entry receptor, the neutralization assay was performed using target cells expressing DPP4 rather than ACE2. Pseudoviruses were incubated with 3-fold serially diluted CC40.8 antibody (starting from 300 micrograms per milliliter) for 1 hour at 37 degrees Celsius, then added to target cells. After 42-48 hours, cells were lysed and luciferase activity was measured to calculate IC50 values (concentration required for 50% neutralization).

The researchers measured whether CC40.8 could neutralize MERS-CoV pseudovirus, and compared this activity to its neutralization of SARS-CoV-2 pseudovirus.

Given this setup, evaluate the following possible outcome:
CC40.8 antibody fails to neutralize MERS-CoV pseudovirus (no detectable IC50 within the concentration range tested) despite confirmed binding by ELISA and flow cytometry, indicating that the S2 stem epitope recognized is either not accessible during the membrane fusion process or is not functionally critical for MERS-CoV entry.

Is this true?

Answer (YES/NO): NO